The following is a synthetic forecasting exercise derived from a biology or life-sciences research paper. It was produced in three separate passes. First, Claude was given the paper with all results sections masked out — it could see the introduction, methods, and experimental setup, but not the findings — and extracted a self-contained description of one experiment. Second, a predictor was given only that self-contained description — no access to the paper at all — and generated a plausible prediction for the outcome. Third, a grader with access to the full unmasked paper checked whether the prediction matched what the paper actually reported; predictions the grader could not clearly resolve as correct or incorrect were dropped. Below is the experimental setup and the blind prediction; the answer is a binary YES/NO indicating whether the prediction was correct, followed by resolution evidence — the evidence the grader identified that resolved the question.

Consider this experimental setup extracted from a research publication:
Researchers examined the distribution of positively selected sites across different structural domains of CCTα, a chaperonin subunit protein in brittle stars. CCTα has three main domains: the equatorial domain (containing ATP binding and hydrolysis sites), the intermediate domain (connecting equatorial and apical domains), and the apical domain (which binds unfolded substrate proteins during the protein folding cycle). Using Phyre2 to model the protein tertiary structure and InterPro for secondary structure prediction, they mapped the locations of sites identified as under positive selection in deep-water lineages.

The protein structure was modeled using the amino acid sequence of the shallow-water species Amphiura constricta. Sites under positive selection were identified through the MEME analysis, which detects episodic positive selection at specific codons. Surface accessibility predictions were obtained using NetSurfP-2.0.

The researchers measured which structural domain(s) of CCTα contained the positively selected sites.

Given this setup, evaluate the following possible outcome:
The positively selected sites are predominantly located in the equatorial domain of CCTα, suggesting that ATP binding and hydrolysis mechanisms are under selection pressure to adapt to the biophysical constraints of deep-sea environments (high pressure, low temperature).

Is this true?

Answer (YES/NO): NO